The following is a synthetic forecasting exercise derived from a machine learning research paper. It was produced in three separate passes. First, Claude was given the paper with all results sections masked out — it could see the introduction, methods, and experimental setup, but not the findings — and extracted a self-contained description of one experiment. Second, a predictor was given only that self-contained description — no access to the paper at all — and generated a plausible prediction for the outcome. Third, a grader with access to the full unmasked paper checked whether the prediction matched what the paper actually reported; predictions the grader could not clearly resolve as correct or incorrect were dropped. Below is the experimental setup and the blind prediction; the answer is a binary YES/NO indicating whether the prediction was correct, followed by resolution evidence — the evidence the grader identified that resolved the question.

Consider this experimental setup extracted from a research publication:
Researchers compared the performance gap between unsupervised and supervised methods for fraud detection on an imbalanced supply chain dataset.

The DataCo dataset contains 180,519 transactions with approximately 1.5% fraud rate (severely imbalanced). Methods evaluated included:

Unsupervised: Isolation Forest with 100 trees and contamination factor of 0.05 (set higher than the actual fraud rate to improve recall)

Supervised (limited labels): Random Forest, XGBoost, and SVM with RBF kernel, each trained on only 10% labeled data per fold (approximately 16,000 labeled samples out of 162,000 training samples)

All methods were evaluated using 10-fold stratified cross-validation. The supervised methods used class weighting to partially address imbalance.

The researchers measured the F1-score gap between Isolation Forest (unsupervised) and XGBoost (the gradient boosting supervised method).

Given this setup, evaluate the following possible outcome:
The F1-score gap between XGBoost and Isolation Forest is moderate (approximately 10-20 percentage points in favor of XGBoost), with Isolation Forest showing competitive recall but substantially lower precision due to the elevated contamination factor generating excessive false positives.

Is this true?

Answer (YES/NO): NO